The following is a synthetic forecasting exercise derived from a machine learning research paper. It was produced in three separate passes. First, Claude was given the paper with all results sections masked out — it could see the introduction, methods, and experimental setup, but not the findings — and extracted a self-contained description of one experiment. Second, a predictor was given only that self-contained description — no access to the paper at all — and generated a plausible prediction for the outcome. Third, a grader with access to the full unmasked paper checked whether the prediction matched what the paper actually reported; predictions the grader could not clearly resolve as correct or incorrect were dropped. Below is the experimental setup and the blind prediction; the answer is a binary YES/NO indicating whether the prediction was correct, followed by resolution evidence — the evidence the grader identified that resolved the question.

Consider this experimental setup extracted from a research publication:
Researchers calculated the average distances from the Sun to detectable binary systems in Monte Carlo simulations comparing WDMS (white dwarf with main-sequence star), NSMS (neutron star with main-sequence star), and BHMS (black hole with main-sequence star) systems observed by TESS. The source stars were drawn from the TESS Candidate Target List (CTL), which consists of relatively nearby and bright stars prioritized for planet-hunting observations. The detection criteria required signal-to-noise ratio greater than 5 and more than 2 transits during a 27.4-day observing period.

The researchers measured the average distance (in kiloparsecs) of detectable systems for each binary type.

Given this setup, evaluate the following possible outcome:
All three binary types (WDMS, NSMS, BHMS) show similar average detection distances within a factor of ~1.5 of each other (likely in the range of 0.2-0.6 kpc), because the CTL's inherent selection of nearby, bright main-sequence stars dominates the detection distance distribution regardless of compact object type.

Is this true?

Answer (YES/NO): NO